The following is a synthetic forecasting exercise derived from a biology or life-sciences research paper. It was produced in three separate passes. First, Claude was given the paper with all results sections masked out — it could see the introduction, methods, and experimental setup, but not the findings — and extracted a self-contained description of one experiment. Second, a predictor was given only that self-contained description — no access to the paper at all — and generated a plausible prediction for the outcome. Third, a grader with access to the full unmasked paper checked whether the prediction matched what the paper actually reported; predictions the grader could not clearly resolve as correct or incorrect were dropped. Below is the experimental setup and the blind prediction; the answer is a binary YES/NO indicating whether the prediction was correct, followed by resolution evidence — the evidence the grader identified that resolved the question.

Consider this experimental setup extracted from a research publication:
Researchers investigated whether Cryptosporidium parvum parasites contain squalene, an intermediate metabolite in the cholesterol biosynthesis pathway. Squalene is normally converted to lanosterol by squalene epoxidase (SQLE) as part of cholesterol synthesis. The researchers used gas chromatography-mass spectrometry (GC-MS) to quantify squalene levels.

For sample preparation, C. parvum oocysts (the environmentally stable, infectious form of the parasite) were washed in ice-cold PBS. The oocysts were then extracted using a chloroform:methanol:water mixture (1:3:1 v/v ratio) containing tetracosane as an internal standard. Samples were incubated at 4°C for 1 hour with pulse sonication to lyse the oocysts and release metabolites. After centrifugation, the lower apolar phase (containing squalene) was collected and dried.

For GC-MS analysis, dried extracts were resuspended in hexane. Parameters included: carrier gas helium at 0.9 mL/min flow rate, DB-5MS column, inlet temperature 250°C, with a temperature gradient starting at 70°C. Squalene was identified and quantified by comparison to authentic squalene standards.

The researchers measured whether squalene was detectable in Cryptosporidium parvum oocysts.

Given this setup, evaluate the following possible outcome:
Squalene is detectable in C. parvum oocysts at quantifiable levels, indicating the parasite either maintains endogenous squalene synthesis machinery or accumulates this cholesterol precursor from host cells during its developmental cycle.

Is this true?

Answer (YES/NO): NO